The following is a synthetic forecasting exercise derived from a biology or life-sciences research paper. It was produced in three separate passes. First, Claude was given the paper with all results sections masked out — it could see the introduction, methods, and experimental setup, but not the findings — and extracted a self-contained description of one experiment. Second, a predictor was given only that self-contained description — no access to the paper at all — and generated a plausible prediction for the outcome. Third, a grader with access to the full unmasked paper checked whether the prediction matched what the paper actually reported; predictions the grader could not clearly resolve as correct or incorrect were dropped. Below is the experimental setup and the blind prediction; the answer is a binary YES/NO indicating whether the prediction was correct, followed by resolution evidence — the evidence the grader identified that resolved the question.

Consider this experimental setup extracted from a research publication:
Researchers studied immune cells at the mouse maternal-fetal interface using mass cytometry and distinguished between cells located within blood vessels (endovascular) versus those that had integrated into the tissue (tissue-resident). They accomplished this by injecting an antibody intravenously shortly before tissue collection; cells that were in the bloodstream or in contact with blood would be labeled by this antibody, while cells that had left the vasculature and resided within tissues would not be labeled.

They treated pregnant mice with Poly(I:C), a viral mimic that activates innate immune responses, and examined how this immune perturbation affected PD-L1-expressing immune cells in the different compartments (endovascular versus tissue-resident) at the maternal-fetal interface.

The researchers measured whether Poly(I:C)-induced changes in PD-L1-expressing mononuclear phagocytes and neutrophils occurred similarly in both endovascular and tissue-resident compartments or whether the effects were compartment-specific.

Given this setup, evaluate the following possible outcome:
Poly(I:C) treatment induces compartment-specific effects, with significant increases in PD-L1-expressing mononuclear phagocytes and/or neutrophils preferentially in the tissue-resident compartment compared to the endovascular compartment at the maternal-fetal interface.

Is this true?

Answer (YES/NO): NO